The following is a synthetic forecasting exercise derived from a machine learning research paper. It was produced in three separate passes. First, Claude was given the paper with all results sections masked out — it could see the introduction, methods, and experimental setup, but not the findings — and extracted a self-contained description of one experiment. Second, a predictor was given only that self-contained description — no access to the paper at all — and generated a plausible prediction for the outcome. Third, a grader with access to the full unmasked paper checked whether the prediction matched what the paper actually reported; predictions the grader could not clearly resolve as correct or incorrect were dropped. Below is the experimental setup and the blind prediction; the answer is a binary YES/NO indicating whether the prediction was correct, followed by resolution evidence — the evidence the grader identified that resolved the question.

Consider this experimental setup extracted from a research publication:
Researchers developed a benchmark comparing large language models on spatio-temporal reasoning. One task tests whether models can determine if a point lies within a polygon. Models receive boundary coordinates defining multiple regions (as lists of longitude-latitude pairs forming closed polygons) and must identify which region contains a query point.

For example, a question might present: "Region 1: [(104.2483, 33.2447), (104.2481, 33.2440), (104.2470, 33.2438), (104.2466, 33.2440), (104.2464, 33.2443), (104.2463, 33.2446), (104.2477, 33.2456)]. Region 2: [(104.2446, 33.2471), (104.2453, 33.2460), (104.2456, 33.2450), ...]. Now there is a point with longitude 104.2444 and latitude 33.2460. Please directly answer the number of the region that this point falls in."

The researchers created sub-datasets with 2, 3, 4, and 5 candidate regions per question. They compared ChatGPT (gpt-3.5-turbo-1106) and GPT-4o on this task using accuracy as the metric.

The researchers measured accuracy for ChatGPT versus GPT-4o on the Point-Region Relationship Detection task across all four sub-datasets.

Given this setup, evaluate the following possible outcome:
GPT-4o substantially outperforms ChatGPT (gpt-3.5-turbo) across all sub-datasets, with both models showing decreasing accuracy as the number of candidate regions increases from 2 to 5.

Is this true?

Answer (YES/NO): NO